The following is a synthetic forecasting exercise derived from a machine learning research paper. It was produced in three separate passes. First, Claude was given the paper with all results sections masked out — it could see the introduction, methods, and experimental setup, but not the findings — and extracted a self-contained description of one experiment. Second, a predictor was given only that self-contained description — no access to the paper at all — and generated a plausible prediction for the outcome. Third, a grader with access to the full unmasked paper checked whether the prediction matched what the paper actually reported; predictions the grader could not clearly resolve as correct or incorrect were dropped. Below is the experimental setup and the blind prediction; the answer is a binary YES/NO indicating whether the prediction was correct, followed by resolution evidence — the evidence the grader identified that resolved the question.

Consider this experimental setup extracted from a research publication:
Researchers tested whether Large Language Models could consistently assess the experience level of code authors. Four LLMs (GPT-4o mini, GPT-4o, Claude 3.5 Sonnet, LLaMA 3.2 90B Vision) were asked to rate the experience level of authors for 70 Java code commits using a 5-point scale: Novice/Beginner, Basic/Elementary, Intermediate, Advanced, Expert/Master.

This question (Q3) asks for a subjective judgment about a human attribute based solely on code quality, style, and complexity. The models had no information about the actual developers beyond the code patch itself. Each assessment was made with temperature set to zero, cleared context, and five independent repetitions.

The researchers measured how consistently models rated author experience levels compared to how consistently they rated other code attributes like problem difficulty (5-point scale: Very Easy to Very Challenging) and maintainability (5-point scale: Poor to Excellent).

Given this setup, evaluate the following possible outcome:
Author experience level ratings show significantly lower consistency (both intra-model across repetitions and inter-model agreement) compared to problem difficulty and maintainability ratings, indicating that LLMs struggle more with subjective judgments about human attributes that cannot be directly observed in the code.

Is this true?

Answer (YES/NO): NO